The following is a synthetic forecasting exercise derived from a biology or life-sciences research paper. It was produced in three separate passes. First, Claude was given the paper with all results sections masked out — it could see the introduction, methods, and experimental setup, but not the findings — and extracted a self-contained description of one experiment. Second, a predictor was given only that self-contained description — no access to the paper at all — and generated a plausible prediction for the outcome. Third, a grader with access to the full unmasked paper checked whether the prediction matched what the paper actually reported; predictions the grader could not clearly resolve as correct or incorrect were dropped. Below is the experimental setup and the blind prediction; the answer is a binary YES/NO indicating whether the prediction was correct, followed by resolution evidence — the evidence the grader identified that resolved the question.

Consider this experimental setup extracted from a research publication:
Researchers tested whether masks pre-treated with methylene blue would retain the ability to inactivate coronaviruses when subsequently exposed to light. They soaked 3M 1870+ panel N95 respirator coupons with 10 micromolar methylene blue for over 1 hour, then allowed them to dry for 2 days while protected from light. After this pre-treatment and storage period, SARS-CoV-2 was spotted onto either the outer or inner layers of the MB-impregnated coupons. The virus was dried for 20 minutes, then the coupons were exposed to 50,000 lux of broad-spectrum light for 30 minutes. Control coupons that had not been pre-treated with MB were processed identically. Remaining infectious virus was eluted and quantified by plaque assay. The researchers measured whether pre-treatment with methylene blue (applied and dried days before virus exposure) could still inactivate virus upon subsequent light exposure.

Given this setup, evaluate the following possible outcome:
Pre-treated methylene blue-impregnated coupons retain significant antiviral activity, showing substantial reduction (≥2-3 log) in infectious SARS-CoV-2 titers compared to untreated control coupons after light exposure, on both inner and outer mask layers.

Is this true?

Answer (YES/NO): YES